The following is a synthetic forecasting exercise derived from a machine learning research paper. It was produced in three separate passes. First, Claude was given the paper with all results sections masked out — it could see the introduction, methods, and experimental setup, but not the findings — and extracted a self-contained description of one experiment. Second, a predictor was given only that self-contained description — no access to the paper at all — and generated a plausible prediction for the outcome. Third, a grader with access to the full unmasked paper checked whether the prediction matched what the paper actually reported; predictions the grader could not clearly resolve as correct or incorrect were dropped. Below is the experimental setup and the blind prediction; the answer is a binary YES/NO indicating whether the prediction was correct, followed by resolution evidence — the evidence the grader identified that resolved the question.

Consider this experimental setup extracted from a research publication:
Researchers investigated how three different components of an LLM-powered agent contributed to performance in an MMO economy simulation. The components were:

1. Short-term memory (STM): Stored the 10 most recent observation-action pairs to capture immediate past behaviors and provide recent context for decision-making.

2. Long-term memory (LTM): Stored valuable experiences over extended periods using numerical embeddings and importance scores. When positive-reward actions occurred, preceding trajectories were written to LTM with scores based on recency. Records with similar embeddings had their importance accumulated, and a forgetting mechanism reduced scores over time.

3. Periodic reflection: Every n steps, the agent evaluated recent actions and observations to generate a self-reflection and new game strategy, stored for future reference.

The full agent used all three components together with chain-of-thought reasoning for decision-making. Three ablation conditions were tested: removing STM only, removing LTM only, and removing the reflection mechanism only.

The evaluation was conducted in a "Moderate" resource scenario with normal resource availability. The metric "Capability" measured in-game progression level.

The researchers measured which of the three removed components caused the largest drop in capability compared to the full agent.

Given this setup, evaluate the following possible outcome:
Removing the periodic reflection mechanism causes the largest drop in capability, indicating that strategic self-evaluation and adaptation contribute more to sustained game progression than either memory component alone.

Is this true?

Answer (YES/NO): NO